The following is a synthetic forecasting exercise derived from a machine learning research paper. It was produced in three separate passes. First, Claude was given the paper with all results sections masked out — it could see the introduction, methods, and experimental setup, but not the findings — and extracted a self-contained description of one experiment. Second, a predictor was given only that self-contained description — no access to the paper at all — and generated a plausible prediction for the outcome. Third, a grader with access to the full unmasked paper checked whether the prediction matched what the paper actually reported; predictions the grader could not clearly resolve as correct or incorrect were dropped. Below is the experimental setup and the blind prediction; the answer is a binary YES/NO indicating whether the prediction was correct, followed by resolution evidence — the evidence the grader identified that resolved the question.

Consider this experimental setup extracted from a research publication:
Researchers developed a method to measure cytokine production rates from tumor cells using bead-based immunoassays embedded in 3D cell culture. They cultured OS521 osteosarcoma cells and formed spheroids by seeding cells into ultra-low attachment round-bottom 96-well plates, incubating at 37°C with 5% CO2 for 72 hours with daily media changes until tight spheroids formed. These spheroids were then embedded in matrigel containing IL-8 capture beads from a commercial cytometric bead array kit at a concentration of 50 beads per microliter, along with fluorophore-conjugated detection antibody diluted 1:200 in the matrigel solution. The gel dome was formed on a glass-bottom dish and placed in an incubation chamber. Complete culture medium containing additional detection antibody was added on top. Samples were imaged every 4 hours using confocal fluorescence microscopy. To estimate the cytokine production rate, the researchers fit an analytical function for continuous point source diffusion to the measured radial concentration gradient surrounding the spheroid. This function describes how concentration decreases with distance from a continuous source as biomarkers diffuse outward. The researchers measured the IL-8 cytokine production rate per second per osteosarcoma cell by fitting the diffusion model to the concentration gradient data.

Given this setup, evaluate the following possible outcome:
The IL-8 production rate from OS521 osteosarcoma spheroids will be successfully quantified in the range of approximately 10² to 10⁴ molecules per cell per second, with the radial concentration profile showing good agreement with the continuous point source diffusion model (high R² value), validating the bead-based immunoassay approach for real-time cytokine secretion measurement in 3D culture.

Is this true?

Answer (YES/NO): NO